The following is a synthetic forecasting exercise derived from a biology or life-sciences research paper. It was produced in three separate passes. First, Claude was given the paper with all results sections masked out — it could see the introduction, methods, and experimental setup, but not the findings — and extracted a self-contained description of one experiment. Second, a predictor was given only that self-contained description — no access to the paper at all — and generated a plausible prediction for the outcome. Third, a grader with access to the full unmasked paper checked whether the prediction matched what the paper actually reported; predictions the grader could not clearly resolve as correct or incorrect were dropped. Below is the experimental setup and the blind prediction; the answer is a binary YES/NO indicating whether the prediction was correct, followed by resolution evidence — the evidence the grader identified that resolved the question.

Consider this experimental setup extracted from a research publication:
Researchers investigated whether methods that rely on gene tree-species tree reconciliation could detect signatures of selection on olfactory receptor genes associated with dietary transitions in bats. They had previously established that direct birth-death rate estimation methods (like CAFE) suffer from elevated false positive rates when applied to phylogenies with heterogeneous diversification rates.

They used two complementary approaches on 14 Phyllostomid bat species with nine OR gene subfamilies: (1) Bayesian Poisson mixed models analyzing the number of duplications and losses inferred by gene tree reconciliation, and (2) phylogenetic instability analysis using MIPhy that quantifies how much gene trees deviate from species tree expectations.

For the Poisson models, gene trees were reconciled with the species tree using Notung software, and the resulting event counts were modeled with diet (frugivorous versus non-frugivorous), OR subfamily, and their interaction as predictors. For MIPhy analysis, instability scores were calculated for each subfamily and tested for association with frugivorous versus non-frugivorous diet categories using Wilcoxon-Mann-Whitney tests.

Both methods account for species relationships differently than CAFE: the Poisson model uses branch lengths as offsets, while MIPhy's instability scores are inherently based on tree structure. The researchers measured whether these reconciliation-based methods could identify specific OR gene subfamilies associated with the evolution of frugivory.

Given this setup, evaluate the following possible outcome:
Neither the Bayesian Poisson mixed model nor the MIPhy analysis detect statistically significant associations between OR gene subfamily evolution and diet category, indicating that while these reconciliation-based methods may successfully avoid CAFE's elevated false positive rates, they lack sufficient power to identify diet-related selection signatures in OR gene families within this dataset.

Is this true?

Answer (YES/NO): NO